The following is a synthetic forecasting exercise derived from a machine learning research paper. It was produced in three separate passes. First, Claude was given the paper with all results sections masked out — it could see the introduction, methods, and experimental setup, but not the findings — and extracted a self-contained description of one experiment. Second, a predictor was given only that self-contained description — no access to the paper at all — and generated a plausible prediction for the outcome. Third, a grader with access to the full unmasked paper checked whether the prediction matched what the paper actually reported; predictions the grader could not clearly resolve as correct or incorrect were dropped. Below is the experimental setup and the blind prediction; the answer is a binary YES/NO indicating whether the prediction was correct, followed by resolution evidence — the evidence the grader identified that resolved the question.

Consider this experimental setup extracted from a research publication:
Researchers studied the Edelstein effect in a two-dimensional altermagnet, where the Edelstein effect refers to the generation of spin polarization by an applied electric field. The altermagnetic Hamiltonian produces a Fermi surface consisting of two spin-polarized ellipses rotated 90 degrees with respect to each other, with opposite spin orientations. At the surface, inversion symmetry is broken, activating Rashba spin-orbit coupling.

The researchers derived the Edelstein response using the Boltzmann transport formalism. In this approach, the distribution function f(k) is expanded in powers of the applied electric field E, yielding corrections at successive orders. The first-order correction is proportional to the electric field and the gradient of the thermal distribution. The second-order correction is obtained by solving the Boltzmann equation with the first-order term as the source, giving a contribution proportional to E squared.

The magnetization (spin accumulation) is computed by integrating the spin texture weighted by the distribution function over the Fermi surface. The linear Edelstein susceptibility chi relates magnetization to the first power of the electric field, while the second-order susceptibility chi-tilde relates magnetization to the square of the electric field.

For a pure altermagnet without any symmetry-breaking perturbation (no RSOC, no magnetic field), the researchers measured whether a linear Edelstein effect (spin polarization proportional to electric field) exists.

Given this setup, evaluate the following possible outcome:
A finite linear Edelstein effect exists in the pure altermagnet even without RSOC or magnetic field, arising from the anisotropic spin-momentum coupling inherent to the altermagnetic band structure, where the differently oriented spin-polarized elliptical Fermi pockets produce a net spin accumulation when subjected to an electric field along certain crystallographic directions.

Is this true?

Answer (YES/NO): NO